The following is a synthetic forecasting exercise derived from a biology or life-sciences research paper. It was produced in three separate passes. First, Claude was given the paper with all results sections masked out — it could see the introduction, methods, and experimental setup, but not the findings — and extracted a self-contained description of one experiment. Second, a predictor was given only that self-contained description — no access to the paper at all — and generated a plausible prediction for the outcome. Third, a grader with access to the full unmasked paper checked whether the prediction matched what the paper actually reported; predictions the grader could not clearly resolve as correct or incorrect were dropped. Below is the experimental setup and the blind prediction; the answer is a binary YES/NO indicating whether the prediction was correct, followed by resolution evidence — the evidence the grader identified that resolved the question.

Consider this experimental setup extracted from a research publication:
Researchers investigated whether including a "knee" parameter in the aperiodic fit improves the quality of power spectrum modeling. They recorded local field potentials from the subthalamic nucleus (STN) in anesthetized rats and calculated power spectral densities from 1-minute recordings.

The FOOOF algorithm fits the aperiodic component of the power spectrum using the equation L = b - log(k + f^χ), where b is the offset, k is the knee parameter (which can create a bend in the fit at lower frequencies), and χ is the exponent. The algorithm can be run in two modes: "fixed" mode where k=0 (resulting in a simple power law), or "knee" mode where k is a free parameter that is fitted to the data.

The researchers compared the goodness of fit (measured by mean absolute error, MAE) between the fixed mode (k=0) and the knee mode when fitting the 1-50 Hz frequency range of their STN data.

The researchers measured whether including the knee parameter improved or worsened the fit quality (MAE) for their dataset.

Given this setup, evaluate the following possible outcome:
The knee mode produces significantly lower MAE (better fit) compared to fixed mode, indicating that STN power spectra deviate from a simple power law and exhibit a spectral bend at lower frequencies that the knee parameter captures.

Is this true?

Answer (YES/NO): NO